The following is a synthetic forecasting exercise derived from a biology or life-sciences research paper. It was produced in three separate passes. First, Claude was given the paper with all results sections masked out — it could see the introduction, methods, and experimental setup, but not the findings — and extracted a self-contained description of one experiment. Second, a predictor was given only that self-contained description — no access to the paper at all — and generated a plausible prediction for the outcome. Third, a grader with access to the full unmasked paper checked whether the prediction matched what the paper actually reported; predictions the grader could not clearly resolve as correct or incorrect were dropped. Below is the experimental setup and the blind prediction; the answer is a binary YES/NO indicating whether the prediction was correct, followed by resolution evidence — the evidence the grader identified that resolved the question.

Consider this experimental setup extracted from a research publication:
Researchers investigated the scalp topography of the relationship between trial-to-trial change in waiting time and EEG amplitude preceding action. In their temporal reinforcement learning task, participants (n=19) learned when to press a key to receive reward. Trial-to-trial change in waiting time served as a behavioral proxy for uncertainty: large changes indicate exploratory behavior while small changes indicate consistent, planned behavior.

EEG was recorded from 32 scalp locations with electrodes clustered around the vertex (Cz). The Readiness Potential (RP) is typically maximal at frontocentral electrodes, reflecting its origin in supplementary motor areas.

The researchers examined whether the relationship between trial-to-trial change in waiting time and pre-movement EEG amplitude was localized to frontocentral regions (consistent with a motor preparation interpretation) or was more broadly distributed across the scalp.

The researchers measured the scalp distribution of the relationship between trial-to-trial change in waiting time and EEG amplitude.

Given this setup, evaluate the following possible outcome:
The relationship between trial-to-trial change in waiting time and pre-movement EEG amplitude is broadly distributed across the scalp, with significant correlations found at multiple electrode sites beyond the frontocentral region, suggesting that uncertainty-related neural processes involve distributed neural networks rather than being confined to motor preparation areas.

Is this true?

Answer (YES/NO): NO